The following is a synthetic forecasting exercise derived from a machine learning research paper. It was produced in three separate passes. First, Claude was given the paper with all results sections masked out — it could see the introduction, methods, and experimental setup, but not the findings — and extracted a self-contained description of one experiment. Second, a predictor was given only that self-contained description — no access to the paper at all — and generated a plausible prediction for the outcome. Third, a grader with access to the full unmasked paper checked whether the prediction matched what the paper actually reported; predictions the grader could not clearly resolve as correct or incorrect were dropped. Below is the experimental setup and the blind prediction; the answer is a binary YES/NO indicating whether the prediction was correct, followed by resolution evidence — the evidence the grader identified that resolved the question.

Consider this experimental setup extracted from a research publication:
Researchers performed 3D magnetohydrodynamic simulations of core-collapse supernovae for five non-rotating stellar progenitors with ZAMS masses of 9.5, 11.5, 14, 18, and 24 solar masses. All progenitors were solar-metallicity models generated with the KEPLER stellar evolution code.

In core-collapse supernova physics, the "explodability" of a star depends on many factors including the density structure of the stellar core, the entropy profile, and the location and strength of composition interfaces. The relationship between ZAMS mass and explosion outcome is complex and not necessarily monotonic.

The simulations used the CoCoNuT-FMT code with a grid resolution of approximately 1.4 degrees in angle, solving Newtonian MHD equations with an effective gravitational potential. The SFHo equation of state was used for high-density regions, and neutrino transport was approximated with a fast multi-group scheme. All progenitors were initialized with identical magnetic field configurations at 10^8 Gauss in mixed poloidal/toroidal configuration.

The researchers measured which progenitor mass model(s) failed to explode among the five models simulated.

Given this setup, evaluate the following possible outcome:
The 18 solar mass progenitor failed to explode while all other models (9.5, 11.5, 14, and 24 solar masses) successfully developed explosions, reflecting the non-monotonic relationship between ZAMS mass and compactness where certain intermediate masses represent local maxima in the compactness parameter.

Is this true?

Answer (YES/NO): NO